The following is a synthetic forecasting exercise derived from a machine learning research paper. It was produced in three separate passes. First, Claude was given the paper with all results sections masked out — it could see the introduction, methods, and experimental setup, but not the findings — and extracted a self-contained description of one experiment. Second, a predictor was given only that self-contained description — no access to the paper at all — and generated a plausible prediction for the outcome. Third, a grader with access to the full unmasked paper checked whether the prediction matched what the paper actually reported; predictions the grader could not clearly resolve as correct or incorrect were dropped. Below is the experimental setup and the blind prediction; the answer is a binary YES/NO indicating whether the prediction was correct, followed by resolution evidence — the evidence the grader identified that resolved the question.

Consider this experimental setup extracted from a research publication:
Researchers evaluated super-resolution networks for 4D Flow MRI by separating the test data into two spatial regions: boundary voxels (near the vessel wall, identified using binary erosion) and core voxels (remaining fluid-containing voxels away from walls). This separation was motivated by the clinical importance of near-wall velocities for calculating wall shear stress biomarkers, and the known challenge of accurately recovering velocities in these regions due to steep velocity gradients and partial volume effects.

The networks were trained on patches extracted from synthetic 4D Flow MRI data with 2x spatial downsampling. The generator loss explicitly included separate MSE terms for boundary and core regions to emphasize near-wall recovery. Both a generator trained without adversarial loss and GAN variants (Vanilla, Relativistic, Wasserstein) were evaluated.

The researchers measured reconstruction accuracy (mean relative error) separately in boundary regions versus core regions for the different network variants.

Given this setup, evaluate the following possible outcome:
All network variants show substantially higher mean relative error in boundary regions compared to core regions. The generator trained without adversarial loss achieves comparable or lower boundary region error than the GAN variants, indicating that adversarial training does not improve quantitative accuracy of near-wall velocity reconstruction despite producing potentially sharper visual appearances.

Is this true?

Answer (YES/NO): NO